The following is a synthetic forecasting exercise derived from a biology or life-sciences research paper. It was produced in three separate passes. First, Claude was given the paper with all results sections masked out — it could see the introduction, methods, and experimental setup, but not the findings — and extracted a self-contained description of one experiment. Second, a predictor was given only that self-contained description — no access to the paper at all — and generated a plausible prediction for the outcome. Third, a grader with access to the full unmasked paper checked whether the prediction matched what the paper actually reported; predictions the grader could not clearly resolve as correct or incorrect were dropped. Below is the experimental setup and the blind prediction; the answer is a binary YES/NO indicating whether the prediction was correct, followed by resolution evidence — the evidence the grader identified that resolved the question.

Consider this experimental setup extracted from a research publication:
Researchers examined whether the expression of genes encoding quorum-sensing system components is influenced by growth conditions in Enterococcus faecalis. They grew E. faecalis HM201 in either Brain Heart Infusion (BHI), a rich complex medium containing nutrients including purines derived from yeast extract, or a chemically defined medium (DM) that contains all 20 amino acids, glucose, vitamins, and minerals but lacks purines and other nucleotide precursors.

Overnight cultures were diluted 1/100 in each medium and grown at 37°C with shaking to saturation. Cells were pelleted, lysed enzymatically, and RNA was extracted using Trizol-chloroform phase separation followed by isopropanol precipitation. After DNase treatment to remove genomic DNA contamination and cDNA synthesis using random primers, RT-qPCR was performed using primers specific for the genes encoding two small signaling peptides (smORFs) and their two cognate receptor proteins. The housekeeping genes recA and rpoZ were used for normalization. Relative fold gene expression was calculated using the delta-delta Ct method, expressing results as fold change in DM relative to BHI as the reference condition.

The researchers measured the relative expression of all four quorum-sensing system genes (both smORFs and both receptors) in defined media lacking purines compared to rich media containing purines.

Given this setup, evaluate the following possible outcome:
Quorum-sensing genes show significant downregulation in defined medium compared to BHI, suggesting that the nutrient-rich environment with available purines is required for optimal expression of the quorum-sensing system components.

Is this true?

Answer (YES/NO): NO